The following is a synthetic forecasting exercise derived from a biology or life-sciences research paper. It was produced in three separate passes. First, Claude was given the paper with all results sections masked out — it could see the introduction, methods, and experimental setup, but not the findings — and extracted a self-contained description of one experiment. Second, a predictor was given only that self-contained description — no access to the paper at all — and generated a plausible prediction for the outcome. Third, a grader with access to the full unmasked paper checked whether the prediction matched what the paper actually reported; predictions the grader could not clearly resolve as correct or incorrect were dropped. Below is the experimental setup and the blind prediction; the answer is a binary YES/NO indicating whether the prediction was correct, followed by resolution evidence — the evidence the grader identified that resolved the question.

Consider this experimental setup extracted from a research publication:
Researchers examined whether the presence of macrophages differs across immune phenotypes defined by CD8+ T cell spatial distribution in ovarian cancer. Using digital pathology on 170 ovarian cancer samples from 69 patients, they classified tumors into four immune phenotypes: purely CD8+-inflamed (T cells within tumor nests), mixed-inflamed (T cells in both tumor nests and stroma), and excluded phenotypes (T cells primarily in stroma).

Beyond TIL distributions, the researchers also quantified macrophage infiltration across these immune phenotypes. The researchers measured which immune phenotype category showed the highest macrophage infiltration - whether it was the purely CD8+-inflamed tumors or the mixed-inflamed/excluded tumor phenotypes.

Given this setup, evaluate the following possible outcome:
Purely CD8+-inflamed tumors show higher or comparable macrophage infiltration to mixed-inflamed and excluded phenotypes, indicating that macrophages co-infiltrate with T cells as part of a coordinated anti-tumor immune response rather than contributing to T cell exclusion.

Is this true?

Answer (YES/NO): NO